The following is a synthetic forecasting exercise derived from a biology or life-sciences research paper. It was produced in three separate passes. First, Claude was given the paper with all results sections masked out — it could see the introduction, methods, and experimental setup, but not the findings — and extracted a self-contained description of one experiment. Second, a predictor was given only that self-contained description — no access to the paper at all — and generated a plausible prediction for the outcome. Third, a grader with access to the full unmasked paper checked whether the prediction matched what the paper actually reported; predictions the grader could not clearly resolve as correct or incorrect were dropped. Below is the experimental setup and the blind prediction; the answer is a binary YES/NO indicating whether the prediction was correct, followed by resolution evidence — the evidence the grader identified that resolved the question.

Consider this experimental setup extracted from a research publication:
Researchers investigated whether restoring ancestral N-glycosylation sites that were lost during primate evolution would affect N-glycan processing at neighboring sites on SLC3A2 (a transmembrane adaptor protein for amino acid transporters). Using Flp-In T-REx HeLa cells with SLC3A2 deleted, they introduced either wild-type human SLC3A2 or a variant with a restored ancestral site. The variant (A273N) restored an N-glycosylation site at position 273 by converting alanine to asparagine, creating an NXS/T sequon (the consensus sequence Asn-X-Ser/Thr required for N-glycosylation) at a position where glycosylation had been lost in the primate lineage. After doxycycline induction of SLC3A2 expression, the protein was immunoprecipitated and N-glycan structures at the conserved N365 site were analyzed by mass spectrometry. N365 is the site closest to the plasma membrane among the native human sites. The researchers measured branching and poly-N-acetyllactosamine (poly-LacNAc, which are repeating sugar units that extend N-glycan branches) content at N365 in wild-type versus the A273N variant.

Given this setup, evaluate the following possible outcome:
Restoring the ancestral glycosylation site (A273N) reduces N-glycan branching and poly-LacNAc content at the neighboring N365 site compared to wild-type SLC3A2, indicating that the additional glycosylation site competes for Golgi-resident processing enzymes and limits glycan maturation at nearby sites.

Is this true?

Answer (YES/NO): NO